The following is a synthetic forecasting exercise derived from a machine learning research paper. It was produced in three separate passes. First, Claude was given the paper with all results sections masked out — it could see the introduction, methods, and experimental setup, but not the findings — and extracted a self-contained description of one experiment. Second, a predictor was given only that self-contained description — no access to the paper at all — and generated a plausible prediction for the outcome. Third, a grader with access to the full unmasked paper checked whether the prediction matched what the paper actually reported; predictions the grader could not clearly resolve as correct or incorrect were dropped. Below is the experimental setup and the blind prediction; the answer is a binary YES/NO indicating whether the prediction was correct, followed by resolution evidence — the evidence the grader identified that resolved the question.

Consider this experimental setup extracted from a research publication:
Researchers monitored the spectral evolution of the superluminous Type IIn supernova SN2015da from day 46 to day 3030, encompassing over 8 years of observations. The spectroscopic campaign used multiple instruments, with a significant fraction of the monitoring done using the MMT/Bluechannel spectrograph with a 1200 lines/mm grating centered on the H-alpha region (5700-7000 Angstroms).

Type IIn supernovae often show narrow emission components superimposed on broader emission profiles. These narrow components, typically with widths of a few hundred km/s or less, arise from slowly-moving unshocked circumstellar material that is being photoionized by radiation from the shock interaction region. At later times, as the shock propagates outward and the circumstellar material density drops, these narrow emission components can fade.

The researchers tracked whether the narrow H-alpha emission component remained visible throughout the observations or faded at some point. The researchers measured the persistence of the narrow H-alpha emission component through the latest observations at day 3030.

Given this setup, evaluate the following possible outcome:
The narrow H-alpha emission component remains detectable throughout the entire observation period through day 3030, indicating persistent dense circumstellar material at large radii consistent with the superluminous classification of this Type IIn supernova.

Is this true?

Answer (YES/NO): YES